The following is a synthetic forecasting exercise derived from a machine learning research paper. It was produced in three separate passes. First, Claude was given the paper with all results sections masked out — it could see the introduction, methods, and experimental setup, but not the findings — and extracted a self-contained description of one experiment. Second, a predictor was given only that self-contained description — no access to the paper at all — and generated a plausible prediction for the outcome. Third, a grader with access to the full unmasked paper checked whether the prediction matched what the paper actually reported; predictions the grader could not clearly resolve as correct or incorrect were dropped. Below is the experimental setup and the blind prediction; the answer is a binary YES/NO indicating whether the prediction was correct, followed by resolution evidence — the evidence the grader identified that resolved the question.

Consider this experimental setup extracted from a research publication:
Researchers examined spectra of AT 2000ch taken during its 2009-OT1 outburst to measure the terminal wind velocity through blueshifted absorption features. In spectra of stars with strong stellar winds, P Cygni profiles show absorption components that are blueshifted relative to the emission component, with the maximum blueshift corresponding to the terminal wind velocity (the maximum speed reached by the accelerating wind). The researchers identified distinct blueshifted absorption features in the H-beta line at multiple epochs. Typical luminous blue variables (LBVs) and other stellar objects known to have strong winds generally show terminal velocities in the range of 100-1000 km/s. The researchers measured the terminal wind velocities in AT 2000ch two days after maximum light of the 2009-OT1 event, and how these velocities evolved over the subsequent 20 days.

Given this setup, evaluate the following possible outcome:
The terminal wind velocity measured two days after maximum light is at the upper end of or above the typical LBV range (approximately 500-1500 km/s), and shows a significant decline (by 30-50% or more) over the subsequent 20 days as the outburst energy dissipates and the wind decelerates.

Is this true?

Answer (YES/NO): NO